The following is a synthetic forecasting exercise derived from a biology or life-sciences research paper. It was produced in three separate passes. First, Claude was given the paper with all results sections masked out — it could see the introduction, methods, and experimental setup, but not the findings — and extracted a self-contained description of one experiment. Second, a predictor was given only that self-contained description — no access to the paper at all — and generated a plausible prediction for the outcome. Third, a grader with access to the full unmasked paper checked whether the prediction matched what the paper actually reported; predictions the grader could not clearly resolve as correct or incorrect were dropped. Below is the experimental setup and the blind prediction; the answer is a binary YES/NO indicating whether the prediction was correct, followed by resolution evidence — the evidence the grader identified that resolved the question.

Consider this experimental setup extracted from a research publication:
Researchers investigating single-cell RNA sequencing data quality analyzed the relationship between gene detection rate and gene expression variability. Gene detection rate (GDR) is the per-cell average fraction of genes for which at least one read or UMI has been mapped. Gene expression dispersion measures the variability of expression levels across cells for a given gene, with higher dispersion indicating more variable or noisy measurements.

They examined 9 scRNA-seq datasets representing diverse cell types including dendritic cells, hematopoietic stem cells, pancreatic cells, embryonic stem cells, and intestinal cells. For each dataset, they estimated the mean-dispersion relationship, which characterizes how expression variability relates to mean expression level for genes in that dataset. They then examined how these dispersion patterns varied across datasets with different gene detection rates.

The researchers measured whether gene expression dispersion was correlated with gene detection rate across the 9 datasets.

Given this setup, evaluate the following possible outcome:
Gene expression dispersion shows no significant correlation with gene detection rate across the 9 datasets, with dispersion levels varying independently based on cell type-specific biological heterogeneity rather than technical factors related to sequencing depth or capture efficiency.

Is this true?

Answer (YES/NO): NO